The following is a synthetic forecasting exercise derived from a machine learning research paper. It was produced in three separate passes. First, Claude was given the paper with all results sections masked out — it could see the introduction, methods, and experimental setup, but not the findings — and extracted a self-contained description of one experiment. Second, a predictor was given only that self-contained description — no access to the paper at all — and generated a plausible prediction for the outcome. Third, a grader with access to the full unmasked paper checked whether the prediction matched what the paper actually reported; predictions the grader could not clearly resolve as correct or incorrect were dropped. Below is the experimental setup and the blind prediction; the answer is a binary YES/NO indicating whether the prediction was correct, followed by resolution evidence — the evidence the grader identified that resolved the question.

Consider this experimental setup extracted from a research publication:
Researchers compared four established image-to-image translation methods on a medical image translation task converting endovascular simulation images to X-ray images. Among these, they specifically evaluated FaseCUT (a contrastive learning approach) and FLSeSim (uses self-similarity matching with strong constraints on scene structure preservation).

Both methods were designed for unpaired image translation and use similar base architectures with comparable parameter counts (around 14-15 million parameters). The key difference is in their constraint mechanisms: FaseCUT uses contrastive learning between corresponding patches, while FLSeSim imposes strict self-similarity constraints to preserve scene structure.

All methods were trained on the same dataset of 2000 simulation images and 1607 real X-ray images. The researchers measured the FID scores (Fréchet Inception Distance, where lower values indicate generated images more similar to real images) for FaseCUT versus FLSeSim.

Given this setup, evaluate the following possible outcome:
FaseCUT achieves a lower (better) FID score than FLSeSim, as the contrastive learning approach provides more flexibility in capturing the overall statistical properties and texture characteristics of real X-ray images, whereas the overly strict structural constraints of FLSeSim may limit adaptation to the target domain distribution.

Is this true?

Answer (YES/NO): YES